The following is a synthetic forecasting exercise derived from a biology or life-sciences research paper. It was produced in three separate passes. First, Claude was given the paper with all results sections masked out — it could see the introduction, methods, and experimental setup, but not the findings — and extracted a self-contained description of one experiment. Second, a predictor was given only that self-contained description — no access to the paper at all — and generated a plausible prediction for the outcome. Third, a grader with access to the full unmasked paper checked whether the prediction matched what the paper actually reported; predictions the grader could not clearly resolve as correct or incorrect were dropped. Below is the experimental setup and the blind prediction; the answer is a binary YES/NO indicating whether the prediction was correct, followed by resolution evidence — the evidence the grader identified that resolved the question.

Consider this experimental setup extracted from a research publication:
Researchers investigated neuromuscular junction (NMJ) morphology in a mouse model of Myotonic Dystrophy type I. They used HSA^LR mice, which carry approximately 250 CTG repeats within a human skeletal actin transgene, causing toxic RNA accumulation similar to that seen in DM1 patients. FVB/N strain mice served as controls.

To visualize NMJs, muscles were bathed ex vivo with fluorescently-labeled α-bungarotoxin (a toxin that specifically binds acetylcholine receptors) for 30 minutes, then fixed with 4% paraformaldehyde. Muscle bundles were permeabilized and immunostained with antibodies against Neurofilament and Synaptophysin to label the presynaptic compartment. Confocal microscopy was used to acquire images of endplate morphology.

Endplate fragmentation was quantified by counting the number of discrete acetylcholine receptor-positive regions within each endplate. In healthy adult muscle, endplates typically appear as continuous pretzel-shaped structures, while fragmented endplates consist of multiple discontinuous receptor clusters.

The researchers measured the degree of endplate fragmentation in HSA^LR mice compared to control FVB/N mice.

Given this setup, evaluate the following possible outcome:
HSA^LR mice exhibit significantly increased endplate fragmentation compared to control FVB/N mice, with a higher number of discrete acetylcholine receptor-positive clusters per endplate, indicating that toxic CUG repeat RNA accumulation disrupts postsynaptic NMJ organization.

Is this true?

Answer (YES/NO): YES